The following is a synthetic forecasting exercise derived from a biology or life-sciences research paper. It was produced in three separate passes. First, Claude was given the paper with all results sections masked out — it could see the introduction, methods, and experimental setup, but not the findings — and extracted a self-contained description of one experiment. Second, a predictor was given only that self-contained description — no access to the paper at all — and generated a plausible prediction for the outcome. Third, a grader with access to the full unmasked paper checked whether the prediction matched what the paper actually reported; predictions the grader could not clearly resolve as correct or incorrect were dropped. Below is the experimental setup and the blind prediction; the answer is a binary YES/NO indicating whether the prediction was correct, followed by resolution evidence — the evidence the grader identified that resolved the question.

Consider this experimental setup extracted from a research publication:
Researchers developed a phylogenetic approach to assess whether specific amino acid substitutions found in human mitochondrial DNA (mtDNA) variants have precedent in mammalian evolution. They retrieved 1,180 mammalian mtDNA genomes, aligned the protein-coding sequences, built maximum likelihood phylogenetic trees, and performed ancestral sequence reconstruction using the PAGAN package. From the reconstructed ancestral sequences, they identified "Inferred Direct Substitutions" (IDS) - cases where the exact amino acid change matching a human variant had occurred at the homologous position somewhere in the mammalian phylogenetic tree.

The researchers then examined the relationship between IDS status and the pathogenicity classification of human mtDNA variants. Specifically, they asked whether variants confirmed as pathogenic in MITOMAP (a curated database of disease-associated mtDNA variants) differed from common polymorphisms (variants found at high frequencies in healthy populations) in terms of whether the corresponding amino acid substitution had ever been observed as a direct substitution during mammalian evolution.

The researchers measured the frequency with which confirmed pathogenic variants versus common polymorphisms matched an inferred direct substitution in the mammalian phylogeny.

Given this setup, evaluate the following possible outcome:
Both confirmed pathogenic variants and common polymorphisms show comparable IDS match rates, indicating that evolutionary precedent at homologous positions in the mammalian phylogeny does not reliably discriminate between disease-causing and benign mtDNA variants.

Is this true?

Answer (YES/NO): NO